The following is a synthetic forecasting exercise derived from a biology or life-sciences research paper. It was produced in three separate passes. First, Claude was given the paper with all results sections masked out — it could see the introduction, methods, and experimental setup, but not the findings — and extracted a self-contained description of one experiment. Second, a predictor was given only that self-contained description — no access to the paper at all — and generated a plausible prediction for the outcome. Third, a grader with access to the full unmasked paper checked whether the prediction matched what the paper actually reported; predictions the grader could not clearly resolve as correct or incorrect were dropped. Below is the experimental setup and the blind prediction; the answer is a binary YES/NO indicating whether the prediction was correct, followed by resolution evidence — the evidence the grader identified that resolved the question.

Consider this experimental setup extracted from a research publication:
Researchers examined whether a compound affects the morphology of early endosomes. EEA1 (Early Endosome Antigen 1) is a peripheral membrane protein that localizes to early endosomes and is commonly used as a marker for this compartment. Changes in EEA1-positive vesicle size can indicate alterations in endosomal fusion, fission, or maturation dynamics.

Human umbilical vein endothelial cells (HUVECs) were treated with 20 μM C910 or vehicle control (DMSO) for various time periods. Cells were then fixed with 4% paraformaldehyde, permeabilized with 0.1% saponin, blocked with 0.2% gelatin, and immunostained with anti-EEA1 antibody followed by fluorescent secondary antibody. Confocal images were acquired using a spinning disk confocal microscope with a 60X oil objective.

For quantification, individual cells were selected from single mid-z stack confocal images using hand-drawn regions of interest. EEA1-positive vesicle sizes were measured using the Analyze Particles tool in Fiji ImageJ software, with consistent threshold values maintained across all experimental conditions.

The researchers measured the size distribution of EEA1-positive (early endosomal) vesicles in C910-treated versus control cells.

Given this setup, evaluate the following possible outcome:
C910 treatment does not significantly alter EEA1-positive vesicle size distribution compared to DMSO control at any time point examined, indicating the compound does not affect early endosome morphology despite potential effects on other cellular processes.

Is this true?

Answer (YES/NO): NO